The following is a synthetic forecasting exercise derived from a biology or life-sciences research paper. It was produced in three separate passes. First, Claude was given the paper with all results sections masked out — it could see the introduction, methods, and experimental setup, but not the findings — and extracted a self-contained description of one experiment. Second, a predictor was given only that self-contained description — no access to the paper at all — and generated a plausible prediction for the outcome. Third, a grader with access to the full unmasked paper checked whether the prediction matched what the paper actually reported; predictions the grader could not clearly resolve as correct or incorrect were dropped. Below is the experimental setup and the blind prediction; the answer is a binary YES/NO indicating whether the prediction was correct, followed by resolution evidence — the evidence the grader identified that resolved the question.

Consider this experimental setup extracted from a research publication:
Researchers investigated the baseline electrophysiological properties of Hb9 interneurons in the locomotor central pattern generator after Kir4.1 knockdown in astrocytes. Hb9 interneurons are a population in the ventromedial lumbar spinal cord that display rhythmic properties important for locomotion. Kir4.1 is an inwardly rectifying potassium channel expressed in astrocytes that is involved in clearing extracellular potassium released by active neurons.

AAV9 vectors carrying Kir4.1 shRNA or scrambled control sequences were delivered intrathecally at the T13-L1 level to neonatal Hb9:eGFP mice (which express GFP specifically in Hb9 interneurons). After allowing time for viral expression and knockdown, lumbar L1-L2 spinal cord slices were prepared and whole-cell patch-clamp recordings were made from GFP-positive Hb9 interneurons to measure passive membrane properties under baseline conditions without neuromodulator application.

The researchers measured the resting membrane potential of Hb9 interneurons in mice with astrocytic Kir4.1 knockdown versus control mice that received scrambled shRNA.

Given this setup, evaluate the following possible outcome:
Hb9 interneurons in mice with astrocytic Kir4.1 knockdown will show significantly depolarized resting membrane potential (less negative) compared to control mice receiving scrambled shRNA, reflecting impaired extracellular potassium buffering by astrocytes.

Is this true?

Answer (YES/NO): YES